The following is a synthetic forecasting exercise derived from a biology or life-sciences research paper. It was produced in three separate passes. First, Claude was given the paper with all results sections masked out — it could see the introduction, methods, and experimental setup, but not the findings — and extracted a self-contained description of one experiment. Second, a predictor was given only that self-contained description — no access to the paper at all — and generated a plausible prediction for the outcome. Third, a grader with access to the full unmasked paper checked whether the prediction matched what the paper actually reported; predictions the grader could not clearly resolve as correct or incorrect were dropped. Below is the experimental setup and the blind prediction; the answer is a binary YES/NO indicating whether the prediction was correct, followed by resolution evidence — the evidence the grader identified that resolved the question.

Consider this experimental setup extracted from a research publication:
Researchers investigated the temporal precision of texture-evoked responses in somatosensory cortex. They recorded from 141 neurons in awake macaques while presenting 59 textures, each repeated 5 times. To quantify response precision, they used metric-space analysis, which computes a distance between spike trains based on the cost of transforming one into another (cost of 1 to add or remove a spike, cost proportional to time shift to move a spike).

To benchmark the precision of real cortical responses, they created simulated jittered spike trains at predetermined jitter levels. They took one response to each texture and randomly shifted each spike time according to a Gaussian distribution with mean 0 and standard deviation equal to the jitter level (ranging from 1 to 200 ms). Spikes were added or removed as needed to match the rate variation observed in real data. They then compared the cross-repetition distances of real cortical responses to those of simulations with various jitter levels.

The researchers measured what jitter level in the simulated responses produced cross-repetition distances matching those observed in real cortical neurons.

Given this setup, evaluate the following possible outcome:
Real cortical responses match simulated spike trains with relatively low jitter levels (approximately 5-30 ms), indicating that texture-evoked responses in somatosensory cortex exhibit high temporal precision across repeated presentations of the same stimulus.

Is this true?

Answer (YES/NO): NO